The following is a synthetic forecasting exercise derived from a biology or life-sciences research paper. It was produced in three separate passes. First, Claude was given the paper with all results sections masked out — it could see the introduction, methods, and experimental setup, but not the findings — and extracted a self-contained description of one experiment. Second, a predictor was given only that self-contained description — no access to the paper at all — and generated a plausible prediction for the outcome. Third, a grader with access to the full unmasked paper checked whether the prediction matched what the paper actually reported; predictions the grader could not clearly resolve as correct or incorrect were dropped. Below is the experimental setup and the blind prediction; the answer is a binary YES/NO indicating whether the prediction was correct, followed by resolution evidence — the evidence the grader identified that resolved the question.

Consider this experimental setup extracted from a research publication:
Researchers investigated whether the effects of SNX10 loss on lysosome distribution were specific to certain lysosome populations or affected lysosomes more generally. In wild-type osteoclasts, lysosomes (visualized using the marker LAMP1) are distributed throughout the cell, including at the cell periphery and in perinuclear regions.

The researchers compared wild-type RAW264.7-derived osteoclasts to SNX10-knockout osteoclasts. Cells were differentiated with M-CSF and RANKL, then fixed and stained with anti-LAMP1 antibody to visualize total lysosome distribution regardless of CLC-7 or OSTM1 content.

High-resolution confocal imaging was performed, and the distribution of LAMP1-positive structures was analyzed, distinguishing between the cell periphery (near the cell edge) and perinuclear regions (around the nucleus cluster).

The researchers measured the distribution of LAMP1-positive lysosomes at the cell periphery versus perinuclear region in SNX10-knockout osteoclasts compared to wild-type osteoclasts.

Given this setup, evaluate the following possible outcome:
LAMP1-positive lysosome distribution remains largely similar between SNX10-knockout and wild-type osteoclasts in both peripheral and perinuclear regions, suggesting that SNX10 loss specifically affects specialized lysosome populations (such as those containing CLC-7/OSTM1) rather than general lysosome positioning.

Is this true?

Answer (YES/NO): YES